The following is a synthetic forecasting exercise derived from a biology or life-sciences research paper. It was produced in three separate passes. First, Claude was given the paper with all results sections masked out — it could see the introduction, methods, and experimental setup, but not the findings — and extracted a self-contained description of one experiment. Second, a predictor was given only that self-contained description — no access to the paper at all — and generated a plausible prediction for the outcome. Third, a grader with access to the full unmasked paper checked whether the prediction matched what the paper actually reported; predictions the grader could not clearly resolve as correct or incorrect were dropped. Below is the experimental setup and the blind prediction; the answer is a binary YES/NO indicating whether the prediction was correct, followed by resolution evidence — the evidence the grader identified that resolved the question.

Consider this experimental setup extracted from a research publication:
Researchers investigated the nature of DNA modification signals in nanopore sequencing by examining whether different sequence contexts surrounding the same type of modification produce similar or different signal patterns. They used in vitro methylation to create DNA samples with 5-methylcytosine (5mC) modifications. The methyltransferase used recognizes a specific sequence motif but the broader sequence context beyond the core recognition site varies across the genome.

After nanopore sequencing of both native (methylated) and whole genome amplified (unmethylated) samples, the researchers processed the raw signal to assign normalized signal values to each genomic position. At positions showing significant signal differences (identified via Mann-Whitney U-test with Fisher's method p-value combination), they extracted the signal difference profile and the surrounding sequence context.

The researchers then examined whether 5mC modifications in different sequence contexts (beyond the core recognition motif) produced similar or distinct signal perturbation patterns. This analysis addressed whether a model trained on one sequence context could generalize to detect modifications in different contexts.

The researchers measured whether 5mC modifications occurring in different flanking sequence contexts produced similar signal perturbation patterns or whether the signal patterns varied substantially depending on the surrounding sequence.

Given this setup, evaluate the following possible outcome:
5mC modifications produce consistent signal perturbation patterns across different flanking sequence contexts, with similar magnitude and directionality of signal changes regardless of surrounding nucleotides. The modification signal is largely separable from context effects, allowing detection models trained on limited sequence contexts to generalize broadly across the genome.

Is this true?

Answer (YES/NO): NO